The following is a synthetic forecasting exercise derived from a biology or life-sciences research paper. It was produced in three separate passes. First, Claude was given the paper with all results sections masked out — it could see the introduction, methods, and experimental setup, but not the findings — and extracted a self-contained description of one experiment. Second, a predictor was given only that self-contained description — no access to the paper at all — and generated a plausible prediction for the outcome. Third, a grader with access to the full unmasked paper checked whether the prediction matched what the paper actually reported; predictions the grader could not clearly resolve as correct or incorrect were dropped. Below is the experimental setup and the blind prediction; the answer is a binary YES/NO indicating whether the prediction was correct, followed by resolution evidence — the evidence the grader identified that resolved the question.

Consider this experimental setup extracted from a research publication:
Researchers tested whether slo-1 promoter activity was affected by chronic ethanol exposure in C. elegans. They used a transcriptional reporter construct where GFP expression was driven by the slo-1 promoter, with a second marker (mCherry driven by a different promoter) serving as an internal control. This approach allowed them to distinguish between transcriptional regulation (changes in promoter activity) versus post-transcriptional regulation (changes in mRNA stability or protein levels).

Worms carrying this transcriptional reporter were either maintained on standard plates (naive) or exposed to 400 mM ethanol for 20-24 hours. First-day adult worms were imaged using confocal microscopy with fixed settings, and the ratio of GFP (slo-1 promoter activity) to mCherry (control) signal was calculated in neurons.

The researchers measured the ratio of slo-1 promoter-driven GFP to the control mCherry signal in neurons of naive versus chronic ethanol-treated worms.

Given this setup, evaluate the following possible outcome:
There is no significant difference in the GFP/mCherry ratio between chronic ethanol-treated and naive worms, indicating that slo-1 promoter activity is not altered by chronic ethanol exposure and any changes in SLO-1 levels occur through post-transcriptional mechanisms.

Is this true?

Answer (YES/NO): YES